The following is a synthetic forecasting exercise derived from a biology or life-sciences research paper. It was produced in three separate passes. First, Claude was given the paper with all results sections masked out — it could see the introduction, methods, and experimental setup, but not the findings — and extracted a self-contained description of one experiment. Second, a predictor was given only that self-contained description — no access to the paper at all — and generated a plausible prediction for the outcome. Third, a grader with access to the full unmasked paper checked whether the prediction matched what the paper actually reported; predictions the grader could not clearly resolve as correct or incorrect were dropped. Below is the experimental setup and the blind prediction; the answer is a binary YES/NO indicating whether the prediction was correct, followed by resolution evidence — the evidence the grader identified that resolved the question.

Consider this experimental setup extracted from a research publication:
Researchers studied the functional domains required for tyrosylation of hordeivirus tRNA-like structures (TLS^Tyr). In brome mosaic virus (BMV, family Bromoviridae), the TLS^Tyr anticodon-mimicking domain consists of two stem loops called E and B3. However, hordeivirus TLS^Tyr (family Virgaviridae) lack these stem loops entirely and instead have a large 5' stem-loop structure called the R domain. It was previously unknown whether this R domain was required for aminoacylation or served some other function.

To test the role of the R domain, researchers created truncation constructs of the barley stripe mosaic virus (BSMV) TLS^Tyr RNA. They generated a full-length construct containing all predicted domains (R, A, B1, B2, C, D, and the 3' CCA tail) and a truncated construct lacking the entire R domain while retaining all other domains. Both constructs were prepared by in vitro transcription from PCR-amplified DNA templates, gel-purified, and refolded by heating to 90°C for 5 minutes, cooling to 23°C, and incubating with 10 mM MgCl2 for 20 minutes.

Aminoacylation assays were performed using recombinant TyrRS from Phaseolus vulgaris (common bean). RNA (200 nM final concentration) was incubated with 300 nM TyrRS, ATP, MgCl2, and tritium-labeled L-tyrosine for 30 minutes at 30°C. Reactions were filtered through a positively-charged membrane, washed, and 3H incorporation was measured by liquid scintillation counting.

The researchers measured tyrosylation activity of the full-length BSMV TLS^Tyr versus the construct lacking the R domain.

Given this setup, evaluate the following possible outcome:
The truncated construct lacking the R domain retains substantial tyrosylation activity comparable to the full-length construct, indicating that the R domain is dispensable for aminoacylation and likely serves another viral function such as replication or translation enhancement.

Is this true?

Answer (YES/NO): NO